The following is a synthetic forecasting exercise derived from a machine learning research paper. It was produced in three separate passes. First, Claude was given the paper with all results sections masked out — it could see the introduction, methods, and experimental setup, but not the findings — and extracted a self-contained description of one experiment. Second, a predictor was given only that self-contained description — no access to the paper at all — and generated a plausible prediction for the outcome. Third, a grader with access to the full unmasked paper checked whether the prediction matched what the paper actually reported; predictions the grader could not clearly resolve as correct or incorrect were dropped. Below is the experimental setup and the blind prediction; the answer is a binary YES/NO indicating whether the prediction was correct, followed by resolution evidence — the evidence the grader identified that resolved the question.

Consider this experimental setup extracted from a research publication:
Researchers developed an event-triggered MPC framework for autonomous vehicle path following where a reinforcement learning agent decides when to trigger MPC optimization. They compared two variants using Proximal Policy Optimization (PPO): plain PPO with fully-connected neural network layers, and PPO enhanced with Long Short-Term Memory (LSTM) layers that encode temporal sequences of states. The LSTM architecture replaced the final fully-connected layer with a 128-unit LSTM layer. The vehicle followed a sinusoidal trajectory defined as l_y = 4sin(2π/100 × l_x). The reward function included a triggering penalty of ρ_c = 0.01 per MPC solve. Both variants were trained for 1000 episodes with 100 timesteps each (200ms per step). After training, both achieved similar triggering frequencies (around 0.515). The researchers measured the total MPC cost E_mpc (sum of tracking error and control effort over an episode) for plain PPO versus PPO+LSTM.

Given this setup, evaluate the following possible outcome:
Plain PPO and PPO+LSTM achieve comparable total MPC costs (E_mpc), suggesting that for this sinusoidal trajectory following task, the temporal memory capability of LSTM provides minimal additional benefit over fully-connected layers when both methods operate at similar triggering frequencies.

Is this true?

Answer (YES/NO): NO